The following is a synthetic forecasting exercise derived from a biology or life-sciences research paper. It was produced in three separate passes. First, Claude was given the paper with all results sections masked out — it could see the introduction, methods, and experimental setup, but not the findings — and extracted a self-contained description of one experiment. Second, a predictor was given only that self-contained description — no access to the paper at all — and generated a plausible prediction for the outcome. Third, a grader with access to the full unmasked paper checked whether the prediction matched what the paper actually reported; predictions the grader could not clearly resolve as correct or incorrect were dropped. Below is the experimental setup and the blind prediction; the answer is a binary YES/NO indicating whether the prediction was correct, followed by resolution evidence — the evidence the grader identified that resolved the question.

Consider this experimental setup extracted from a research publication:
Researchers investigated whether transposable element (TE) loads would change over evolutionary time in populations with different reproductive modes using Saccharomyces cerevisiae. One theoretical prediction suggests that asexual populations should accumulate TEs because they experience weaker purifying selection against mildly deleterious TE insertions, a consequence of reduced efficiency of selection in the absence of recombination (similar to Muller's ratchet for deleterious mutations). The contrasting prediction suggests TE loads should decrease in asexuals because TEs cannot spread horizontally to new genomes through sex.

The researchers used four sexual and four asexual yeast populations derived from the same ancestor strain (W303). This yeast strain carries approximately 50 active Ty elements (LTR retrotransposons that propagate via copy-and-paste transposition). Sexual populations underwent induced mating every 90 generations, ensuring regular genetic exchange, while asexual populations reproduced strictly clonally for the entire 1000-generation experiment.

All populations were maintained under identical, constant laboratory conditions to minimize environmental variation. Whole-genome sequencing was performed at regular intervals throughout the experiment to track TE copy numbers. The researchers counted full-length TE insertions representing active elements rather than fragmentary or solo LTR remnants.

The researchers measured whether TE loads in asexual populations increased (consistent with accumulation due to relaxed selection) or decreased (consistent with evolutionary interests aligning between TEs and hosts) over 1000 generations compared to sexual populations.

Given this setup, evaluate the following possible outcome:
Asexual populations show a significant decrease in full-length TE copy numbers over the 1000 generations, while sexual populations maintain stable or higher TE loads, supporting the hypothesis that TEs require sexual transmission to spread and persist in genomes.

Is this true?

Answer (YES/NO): YES